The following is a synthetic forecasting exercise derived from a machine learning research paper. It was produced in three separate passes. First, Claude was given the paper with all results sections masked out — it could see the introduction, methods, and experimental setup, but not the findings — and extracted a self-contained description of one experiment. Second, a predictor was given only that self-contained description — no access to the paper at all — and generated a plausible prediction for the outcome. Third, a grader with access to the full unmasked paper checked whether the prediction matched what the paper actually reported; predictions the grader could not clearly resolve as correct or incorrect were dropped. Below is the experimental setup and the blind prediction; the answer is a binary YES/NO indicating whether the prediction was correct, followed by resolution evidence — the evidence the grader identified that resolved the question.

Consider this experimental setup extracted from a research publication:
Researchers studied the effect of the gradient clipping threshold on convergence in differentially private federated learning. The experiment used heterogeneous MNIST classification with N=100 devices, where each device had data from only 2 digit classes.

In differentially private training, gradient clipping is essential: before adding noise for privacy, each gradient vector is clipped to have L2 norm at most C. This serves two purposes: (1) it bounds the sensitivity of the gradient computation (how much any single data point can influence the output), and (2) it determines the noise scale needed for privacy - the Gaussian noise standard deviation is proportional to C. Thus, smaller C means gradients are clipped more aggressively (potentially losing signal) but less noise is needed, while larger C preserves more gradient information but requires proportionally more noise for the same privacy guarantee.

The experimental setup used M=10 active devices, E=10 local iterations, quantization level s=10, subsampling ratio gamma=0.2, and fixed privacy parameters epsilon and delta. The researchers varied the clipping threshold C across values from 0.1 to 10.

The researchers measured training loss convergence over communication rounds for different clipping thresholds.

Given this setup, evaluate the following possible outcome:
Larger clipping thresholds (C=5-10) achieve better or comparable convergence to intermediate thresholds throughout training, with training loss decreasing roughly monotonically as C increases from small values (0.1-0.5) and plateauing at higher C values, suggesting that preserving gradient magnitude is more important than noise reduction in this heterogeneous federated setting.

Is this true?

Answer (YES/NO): NO